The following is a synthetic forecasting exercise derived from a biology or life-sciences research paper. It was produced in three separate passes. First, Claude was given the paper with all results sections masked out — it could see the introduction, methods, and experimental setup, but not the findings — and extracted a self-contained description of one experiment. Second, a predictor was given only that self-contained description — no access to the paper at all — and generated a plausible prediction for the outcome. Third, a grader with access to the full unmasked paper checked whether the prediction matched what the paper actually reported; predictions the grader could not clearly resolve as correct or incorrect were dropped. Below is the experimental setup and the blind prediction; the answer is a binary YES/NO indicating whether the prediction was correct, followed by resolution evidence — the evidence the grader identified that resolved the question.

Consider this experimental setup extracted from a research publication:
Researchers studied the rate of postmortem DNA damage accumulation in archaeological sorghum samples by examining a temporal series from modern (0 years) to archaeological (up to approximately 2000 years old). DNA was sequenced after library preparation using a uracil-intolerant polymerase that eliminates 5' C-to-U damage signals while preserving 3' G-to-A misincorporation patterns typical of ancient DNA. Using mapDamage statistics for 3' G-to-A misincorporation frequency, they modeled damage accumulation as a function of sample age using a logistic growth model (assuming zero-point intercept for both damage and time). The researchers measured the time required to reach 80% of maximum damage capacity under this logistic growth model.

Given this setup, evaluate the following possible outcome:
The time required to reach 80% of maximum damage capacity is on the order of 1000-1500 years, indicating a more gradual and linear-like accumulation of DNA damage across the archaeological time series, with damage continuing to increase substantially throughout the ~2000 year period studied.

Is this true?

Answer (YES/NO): NO